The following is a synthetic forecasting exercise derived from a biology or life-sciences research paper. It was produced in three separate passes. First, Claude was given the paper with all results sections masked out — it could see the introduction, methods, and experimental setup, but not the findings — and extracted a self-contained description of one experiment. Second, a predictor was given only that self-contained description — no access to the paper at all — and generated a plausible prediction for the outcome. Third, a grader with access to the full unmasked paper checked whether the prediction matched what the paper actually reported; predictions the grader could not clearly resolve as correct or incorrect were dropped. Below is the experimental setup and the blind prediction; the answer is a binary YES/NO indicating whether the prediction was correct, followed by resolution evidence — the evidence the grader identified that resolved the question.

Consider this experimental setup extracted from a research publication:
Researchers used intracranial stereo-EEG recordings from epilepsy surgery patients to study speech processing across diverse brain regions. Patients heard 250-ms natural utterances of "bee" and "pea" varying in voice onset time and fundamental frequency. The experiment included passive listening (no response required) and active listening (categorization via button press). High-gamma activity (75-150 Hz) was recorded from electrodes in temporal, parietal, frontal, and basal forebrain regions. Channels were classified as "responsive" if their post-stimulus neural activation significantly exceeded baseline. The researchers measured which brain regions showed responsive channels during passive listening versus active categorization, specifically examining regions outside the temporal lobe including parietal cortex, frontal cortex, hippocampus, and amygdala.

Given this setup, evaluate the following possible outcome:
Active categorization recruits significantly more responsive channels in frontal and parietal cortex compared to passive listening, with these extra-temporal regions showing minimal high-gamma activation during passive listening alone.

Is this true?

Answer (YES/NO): YES